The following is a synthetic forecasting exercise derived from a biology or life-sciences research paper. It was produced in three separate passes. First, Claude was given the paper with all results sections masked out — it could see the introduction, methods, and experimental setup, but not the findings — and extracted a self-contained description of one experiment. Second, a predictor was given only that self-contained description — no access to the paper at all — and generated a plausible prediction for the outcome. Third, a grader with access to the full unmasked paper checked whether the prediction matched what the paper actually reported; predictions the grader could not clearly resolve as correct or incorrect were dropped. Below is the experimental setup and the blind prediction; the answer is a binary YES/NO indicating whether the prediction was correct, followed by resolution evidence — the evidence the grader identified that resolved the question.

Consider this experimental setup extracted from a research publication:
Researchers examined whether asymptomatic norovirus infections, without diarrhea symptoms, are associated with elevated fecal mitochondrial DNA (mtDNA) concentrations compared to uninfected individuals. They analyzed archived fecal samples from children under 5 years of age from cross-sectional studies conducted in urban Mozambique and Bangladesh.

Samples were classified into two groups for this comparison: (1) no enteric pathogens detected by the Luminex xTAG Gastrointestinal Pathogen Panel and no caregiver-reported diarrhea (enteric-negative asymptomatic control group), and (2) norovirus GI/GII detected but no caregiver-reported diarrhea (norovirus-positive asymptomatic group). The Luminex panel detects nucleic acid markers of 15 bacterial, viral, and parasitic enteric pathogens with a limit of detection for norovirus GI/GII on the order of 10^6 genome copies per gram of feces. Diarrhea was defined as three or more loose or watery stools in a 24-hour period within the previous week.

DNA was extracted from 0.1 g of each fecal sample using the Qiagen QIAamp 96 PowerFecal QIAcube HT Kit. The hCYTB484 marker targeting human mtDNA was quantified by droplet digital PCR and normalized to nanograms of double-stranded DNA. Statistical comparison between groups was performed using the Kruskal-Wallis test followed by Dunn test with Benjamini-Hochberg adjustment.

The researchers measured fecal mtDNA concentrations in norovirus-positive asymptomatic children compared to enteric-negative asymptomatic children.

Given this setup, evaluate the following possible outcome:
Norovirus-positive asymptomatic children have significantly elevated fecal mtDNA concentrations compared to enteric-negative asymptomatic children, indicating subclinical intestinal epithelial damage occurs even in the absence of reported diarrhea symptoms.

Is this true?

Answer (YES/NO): NO